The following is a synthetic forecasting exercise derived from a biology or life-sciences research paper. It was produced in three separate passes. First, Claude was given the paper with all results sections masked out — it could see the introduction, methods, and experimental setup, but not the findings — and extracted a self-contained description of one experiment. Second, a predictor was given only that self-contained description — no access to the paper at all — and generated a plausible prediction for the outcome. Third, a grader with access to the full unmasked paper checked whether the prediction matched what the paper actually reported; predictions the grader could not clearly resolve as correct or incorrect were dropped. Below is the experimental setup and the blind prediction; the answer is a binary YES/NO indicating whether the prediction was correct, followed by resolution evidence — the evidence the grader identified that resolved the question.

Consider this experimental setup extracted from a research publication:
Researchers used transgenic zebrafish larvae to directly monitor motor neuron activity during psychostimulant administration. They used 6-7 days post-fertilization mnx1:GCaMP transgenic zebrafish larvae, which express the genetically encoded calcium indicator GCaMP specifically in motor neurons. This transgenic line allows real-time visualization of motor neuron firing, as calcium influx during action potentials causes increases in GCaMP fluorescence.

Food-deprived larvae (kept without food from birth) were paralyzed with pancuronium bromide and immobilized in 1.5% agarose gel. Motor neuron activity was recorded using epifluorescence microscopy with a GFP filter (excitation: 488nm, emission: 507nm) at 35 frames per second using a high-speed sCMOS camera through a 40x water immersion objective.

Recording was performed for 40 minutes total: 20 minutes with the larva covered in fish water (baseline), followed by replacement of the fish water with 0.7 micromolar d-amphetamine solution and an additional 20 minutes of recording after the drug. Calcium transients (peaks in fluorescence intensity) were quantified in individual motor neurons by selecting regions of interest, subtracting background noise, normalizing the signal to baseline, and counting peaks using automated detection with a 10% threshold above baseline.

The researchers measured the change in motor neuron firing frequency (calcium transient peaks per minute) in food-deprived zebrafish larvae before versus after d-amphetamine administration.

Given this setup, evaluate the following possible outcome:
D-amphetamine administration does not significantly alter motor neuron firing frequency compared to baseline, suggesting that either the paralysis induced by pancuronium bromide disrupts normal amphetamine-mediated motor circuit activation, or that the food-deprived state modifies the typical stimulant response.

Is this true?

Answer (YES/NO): NO